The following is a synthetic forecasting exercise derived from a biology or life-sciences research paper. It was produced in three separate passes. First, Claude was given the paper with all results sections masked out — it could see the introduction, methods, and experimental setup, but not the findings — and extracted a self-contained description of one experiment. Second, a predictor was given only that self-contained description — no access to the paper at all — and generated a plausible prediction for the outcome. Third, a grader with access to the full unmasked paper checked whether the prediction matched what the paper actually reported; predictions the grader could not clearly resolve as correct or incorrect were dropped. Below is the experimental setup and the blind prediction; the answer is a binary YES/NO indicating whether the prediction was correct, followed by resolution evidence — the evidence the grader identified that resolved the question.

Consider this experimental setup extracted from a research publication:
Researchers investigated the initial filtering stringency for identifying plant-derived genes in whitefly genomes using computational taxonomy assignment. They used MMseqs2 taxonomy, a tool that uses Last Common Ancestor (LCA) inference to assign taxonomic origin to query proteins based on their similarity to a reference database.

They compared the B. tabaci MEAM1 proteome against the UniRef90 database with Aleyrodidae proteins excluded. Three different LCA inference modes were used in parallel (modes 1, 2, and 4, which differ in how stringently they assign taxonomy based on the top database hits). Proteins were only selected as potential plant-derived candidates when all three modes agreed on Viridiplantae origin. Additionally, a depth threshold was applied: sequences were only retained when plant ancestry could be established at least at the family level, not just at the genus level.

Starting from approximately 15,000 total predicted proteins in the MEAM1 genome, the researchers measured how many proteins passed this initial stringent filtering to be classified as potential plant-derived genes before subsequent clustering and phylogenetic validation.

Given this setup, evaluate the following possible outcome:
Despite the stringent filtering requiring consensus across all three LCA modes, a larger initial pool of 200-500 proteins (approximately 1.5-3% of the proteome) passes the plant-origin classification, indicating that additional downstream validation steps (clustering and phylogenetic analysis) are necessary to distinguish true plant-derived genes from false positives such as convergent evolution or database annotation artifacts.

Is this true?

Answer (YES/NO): NO